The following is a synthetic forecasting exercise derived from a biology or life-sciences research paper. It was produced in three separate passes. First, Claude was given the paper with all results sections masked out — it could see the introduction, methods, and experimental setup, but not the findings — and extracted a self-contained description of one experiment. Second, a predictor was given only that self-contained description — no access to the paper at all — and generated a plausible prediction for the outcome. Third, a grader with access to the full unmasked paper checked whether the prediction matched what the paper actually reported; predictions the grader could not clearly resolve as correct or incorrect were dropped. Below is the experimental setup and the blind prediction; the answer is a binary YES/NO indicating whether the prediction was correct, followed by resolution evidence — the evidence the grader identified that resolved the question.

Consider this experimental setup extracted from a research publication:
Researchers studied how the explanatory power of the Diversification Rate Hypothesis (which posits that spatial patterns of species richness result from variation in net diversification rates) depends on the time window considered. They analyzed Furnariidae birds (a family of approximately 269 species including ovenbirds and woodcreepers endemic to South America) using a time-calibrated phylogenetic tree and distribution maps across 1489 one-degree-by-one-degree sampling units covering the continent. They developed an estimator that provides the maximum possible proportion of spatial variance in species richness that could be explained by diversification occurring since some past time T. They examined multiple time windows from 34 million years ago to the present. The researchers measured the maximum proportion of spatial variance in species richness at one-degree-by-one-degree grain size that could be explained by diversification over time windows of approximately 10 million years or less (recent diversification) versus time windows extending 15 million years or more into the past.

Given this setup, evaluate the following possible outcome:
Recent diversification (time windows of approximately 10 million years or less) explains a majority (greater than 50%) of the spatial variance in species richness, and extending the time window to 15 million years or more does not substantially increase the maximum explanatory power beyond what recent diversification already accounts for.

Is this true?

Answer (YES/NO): NO